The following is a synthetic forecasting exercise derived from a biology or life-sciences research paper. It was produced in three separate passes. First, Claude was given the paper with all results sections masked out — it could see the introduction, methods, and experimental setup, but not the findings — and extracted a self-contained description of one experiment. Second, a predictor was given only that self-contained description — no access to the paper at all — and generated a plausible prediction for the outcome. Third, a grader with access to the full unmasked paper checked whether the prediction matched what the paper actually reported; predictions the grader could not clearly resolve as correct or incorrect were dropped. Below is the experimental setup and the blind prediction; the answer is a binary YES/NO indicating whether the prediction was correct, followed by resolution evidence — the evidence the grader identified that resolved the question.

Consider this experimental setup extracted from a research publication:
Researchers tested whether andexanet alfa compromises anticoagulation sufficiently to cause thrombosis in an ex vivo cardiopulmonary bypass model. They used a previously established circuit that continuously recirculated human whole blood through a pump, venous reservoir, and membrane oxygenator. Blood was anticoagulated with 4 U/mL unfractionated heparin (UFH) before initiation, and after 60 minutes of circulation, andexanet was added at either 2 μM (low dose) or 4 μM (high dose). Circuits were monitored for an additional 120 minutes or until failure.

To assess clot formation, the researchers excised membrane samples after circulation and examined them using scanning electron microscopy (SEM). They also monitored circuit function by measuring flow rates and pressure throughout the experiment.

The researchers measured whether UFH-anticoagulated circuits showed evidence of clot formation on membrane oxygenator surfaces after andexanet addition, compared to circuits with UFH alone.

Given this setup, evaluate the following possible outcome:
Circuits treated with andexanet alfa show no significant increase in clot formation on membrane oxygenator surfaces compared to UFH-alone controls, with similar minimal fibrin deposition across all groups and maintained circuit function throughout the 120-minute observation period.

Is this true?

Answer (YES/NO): NO